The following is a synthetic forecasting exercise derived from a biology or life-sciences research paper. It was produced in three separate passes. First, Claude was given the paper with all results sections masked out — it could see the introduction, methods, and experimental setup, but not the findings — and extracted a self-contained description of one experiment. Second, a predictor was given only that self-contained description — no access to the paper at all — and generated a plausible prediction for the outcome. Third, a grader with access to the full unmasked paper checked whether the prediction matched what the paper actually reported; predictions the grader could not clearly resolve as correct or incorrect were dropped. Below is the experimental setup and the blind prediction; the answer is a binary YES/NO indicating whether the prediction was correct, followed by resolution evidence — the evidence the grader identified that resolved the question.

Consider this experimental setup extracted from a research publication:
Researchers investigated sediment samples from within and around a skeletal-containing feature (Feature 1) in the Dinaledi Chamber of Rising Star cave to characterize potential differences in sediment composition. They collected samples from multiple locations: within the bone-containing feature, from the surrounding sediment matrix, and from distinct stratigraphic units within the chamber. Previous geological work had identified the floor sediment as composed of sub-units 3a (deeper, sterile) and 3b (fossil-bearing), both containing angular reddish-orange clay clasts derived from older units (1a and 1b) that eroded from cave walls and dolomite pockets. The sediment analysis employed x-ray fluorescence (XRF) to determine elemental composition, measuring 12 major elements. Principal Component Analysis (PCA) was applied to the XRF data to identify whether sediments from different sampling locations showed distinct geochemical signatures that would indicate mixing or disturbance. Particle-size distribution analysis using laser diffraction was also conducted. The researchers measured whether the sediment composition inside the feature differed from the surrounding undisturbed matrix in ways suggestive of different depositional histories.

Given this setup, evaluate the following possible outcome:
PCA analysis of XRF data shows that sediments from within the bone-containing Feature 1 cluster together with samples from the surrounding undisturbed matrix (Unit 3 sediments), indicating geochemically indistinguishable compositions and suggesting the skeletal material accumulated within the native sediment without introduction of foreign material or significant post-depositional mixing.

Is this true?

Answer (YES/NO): NO